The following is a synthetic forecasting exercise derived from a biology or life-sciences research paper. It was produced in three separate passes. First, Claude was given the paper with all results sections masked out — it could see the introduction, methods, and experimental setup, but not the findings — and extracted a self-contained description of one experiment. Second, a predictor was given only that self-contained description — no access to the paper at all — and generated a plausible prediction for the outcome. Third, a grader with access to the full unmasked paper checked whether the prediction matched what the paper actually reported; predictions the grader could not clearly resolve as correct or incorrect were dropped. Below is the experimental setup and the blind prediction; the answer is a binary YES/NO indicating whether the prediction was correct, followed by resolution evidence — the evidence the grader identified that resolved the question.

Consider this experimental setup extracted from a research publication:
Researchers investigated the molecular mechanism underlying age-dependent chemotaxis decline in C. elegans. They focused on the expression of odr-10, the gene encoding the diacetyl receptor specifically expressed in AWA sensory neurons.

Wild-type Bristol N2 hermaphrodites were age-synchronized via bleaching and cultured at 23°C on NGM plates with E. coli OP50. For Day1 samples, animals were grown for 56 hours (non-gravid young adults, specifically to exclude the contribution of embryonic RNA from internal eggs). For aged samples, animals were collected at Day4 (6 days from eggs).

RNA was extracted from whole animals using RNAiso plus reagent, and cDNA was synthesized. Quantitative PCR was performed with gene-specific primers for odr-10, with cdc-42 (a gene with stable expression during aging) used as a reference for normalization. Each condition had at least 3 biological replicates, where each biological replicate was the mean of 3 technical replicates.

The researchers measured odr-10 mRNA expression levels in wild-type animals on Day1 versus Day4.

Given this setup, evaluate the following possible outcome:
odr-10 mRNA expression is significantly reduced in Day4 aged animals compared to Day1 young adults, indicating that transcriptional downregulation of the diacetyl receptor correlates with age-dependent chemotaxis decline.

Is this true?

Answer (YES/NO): YES